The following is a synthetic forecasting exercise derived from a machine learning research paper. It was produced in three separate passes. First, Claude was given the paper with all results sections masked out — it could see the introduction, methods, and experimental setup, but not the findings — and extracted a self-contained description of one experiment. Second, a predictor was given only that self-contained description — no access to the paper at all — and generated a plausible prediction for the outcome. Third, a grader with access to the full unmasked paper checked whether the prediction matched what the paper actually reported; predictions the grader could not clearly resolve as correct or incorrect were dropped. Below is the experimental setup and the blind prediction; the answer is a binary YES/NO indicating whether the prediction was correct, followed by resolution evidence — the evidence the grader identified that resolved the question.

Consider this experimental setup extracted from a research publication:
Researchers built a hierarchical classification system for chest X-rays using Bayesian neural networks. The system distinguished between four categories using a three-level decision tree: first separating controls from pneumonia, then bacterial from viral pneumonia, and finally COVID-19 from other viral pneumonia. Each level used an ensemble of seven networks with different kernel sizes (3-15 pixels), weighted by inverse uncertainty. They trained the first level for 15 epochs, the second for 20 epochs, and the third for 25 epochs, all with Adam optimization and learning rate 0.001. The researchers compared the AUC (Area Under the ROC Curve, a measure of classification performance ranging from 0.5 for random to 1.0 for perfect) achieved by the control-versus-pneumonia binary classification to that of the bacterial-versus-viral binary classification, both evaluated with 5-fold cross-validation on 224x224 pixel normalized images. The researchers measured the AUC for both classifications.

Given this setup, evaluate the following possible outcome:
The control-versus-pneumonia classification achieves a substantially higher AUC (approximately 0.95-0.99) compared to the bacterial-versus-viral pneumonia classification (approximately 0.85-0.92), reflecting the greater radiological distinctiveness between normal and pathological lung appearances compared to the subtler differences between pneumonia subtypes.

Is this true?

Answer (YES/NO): NO